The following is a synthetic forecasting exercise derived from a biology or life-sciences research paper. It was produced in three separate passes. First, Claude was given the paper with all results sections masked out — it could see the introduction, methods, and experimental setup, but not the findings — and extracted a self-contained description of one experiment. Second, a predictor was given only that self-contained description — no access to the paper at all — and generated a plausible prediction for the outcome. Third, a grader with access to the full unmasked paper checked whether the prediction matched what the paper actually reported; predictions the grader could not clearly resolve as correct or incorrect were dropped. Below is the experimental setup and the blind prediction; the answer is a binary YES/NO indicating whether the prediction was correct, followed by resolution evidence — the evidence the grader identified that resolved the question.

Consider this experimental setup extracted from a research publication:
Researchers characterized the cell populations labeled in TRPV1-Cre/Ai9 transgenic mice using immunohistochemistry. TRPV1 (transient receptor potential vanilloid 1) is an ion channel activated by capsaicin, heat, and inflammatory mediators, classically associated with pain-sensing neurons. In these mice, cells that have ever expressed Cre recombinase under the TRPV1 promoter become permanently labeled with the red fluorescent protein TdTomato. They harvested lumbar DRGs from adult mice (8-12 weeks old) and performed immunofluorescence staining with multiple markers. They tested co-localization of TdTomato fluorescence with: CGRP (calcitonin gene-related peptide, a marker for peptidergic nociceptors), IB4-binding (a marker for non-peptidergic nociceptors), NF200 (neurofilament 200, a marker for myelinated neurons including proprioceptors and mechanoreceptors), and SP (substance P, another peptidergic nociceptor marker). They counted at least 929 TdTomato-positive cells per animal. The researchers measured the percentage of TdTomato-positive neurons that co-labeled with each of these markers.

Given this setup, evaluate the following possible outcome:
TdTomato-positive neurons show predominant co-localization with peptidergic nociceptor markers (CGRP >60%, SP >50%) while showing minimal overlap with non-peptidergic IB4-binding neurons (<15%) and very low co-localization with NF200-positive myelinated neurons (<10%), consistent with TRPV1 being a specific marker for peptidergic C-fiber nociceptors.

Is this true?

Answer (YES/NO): NO